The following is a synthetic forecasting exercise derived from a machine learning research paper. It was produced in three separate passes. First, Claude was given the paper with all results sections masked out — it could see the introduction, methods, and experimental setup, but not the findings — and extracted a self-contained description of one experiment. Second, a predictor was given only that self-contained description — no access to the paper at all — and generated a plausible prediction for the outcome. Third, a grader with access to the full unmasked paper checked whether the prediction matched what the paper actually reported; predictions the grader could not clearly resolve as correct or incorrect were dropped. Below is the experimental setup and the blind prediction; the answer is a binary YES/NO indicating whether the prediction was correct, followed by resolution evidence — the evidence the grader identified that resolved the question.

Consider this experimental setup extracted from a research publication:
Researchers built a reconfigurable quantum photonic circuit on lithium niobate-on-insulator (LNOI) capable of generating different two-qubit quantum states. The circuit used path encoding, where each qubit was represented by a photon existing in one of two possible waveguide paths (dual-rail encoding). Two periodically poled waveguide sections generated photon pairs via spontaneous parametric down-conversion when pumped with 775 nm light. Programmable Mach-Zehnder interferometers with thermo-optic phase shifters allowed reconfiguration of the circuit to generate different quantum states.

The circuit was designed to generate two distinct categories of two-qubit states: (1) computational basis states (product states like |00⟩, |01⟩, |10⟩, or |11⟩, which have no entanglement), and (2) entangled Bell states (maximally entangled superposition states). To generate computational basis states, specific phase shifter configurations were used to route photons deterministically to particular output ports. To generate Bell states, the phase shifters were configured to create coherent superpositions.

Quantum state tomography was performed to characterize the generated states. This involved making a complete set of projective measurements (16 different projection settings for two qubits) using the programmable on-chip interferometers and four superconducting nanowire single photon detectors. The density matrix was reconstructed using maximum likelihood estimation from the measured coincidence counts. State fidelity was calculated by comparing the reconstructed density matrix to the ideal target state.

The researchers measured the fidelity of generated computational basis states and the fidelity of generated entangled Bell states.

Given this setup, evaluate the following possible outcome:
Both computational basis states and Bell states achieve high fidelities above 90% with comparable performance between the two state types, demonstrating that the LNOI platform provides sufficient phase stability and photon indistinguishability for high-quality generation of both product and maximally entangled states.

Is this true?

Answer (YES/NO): NO